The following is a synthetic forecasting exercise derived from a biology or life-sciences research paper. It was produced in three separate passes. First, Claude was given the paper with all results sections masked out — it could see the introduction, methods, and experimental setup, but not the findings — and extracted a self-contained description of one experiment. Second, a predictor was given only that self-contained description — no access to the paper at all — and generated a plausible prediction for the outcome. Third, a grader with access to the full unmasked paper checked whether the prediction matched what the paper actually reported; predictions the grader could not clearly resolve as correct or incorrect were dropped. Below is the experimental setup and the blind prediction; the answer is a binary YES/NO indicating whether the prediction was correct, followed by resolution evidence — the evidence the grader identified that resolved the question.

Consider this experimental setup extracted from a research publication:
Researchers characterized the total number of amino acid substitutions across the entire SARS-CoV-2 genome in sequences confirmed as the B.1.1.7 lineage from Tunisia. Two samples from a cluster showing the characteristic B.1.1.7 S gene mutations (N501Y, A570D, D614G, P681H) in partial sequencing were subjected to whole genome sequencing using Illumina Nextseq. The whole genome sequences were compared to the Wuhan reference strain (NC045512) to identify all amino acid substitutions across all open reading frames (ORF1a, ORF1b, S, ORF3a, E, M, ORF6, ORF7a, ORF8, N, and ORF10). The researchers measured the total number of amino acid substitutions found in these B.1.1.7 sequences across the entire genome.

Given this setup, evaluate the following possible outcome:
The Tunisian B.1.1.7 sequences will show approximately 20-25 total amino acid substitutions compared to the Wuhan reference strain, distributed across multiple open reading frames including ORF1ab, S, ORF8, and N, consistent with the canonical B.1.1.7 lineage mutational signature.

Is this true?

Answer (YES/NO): YES